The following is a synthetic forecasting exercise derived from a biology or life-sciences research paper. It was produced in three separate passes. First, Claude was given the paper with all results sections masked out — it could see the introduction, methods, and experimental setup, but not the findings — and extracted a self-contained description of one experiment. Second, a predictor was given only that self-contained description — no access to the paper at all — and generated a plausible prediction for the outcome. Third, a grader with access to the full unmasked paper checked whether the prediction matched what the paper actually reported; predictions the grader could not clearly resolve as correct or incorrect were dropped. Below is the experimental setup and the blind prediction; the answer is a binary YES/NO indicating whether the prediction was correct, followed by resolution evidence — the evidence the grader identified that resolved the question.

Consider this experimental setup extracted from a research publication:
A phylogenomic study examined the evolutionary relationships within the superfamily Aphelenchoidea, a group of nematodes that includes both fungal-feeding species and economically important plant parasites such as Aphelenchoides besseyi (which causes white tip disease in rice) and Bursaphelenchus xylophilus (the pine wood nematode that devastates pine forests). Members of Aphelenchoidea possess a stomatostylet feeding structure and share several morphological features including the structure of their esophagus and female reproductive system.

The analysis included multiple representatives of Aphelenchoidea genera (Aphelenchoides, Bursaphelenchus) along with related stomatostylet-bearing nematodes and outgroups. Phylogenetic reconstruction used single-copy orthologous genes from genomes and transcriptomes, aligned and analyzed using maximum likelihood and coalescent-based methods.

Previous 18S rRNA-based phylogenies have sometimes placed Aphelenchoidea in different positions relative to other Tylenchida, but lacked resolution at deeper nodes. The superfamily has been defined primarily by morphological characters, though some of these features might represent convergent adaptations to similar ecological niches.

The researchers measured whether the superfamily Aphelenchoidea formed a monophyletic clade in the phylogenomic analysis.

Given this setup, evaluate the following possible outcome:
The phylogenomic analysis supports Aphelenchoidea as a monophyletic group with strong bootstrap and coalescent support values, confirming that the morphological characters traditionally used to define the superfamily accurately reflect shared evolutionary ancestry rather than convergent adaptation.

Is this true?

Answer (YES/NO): NO